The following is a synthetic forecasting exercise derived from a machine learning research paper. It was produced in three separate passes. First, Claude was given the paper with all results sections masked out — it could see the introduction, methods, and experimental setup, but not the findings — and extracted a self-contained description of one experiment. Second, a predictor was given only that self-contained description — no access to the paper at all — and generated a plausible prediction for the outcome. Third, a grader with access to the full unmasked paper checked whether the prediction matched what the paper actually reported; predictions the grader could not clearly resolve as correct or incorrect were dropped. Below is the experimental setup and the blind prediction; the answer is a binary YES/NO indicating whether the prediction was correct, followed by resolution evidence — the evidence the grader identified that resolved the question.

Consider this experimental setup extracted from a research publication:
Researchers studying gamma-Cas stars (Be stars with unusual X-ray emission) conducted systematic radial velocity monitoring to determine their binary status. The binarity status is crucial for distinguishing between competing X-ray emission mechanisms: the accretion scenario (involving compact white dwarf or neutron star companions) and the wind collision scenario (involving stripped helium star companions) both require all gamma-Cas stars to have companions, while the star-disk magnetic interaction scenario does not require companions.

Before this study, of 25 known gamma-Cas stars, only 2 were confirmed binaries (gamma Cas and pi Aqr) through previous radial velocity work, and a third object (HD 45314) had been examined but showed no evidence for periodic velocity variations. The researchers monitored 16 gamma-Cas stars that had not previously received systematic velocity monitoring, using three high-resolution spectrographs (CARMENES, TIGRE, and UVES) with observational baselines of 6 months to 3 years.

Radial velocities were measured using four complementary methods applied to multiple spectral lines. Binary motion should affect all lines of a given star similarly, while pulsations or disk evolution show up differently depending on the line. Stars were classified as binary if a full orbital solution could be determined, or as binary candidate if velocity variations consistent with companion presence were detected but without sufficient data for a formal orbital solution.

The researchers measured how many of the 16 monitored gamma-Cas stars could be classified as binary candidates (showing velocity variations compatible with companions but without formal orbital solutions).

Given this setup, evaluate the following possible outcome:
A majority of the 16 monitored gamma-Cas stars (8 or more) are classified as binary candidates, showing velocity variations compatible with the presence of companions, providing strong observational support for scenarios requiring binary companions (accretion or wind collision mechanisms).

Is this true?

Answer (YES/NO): NO